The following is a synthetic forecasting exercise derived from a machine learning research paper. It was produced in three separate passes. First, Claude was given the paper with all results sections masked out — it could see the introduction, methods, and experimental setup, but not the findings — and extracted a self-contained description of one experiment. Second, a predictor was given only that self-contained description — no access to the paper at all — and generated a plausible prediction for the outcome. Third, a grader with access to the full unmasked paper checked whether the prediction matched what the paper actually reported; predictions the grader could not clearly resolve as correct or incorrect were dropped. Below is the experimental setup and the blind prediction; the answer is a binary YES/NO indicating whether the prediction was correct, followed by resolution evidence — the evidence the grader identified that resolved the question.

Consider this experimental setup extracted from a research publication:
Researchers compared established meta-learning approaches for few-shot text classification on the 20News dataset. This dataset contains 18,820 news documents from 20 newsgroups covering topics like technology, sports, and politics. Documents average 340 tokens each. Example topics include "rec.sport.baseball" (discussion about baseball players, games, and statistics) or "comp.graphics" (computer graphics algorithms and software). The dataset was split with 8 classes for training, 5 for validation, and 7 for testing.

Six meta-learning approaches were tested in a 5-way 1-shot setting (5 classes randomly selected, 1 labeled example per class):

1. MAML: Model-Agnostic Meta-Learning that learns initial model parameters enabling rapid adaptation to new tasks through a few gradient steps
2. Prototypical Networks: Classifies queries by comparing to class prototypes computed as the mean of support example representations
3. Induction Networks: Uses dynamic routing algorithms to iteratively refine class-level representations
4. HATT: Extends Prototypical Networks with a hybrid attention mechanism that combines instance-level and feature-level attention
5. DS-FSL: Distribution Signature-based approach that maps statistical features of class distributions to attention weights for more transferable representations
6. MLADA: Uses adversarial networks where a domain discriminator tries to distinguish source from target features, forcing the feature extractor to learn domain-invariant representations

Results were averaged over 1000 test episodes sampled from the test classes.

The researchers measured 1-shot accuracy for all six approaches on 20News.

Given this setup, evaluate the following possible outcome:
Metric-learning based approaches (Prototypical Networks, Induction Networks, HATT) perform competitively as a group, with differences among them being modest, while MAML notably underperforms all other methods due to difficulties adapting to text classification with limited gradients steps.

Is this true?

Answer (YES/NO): NO